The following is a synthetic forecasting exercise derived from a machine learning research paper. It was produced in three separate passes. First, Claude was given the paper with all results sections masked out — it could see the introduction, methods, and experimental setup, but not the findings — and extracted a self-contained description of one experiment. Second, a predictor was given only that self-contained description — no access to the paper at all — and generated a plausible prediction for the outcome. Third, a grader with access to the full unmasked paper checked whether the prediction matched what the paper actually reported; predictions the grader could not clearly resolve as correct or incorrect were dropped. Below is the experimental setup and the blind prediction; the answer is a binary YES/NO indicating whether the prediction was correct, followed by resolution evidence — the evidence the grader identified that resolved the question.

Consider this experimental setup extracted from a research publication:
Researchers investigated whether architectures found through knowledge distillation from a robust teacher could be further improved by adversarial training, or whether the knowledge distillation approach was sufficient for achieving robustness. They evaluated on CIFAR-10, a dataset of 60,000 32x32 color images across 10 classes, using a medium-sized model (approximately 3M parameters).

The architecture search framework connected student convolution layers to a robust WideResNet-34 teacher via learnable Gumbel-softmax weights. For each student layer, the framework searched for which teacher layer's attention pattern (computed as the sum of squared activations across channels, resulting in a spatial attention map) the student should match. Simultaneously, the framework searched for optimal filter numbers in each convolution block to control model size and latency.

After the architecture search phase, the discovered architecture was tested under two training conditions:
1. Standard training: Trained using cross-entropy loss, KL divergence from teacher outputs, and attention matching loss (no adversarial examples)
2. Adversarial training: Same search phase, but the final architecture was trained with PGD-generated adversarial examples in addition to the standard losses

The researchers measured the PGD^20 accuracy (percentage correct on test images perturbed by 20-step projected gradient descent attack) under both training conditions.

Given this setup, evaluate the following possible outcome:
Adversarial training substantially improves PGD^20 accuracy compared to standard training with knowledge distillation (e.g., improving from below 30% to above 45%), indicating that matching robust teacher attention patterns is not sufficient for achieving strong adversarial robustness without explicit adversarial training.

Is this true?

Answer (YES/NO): NO